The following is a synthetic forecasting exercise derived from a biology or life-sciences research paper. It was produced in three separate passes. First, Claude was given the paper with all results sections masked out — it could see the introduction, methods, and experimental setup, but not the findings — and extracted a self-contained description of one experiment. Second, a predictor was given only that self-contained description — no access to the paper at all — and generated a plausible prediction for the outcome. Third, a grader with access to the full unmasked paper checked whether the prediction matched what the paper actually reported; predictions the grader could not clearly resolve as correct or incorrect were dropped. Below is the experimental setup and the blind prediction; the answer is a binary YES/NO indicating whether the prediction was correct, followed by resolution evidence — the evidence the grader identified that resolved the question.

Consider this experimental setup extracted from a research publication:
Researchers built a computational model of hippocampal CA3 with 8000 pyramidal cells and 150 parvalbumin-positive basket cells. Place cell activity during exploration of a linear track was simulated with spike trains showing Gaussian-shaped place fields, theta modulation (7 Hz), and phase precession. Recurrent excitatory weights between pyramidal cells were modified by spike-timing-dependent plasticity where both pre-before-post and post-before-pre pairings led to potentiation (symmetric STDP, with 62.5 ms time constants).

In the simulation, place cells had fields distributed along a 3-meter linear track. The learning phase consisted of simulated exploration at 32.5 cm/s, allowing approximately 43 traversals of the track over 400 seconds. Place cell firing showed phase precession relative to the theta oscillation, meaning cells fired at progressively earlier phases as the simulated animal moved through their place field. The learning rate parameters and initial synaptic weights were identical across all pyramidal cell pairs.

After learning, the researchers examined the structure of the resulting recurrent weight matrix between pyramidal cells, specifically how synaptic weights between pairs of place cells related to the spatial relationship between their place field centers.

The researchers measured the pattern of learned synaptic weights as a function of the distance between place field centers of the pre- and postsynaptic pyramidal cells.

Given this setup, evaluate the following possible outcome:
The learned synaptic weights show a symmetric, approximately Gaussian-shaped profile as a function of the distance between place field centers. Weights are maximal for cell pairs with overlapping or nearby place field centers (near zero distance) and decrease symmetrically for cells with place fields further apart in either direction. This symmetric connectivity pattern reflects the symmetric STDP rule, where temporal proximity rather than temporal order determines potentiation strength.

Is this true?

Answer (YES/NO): YES